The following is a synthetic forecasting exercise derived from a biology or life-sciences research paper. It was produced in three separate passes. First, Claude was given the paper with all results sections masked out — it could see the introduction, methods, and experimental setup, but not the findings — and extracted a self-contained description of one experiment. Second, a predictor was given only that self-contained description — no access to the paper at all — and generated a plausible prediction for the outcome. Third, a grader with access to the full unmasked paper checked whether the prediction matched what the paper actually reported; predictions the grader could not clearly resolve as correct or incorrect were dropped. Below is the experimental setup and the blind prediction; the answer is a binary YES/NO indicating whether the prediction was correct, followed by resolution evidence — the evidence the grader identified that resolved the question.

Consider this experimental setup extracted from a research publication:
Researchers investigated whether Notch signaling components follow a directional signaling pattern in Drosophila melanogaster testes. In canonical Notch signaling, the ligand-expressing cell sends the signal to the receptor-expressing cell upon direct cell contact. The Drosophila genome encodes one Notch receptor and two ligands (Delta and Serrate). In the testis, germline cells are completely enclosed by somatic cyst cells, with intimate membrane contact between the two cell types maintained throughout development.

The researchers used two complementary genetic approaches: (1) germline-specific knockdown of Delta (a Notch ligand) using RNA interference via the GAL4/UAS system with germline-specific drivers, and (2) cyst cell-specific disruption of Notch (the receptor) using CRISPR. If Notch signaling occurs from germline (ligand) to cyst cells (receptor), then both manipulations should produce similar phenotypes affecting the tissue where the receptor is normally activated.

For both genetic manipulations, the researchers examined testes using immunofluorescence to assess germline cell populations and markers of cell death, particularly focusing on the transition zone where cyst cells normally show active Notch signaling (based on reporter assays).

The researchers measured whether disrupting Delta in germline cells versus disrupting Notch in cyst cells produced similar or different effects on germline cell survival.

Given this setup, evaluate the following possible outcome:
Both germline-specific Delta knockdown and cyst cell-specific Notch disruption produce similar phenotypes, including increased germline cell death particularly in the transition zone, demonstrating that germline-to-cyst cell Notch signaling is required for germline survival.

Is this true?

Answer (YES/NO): YES